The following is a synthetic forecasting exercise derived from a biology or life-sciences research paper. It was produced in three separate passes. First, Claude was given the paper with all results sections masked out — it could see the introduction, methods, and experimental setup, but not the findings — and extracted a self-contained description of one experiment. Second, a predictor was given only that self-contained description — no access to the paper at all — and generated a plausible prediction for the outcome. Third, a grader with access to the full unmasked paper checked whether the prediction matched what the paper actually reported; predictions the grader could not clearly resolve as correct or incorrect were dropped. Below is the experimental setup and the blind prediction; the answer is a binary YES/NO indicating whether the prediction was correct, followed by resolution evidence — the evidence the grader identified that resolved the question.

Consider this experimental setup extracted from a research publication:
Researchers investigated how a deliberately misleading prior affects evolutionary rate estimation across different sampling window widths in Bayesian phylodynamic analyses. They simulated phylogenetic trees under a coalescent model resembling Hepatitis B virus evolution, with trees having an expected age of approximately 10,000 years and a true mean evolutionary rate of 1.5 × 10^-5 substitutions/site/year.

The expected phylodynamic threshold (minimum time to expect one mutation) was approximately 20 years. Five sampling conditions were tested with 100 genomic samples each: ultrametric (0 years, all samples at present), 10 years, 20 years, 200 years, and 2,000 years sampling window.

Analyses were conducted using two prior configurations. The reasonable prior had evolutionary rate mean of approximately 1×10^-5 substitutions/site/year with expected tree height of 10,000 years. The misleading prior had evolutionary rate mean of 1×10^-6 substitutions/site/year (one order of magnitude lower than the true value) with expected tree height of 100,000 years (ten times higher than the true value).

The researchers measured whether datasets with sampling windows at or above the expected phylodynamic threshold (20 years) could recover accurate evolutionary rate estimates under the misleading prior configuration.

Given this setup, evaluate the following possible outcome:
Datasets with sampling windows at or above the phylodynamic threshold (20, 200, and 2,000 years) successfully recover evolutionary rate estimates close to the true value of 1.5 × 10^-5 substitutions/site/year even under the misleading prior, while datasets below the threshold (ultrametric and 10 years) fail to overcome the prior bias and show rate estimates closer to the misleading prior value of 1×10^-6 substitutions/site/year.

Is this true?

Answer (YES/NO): NO